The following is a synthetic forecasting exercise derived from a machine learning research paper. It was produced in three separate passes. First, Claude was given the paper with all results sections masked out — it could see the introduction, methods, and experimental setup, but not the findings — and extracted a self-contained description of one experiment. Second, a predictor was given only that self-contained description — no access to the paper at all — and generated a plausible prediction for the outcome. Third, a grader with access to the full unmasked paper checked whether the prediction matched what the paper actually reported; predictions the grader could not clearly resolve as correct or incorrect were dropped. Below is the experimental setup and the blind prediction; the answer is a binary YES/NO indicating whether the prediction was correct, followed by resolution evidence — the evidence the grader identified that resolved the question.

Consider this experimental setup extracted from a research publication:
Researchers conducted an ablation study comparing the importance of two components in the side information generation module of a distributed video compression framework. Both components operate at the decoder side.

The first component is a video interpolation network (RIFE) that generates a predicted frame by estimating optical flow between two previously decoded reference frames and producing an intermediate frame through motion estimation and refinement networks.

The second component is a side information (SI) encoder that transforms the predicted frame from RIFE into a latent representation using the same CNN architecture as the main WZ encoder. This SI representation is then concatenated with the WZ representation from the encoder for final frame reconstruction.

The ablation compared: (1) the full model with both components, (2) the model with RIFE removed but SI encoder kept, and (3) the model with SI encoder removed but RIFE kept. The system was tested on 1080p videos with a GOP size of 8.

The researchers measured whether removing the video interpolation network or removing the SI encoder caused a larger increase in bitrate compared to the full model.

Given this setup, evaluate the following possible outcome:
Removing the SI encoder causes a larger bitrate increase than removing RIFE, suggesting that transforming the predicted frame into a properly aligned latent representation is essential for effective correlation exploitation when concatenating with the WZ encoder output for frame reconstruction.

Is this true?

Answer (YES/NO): YES